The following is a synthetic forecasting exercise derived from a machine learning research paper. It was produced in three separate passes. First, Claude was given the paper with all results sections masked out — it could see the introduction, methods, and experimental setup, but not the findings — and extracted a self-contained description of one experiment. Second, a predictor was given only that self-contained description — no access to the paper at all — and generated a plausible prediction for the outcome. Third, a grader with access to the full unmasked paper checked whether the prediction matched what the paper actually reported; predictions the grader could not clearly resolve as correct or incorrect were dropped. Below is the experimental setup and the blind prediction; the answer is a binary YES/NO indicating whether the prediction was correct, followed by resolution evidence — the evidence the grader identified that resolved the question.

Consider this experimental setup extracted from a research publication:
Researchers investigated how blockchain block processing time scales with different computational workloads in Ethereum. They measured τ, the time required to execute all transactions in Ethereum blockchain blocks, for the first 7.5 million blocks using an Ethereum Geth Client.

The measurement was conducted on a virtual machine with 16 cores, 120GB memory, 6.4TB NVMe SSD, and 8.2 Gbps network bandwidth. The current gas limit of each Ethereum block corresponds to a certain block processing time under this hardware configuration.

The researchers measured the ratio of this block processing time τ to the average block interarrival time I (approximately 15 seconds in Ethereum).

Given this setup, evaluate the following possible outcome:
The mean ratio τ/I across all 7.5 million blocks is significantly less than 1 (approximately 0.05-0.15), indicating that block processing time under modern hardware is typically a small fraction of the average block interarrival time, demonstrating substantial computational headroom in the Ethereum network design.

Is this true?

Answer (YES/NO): NO